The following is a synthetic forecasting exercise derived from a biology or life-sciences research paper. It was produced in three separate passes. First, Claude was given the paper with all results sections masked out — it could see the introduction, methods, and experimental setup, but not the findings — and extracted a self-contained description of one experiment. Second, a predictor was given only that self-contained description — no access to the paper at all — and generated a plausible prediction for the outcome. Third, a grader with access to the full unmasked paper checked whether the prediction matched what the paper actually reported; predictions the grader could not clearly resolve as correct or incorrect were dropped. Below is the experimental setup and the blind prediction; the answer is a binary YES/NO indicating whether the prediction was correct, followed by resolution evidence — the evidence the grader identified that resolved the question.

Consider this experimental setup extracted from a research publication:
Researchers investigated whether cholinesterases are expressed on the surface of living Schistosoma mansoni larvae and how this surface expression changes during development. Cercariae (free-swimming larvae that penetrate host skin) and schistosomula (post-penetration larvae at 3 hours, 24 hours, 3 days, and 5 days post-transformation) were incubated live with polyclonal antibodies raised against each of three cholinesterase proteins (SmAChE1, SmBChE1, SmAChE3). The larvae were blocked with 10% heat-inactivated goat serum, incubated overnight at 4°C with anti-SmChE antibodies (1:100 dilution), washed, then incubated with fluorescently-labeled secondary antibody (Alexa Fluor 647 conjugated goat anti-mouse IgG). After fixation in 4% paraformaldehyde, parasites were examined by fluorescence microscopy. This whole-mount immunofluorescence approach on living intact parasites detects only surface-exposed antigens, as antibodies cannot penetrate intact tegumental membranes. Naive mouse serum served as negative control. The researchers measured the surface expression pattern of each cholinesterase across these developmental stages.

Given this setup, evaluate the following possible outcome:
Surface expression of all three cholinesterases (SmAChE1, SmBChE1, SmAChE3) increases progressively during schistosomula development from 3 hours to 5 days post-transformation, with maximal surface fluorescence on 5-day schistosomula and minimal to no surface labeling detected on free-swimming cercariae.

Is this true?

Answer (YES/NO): NO